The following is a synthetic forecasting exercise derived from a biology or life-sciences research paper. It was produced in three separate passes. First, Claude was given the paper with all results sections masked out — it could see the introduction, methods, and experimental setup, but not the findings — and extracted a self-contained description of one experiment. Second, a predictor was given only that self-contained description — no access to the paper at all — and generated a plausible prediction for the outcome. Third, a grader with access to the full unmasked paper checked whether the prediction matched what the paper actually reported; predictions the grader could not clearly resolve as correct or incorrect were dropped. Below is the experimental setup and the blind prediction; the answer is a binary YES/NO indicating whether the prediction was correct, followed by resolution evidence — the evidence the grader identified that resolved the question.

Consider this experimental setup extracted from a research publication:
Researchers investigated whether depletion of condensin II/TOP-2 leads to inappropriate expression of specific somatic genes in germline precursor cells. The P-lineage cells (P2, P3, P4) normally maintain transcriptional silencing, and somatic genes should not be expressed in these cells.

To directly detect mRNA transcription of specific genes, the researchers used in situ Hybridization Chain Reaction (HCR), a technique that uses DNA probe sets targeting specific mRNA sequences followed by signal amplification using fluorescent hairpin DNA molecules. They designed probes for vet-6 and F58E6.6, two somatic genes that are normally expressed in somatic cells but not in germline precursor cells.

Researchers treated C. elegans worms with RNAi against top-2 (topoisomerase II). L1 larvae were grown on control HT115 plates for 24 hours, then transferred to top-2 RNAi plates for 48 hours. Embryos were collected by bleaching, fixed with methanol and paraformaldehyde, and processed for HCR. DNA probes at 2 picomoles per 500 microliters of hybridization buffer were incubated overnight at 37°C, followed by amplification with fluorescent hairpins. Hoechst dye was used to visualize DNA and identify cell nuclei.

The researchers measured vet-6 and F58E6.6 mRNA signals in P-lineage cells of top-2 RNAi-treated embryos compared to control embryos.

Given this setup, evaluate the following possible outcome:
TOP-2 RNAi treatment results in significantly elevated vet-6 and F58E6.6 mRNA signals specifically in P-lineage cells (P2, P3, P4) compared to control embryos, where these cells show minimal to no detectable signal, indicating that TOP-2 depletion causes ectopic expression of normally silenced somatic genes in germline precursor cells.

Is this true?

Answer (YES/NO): NO